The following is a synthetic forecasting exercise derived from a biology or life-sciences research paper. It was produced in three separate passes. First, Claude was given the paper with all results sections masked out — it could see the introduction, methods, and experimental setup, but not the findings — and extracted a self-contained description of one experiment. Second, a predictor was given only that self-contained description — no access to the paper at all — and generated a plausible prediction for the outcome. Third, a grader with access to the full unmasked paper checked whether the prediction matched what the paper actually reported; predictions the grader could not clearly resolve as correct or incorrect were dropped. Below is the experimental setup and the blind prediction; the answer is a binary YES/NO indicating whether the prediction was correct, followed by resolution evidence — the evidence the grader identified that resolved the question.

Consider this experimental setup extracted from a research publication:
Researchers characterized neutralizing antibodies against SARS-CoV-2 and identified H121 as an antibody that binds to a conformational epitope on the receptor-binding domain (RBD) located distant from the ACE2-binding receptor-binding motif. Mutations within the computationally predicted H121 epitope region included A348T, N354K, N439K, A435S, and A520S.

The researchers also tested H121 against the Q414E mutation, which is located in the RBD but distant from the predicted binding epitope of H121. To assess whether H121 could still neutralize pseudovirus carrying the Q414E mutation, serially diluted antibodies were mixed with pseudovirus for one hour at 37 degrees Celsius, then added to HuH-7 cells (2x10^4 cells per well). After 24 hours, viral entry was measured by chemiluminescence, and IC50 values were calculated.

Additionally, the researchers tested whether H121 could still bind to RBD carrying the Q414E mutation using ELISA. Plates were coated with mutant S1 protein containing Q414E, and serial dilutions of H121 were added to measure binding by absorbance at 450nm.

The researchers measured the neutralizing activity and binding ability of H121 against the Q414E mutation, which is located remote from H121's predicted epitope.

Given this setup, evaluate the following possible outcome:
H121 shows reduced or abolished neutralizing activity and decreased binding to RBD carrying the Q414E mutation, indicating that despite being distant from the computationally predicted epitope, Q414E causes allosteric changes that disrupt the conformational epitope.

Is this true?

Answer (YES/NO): NO